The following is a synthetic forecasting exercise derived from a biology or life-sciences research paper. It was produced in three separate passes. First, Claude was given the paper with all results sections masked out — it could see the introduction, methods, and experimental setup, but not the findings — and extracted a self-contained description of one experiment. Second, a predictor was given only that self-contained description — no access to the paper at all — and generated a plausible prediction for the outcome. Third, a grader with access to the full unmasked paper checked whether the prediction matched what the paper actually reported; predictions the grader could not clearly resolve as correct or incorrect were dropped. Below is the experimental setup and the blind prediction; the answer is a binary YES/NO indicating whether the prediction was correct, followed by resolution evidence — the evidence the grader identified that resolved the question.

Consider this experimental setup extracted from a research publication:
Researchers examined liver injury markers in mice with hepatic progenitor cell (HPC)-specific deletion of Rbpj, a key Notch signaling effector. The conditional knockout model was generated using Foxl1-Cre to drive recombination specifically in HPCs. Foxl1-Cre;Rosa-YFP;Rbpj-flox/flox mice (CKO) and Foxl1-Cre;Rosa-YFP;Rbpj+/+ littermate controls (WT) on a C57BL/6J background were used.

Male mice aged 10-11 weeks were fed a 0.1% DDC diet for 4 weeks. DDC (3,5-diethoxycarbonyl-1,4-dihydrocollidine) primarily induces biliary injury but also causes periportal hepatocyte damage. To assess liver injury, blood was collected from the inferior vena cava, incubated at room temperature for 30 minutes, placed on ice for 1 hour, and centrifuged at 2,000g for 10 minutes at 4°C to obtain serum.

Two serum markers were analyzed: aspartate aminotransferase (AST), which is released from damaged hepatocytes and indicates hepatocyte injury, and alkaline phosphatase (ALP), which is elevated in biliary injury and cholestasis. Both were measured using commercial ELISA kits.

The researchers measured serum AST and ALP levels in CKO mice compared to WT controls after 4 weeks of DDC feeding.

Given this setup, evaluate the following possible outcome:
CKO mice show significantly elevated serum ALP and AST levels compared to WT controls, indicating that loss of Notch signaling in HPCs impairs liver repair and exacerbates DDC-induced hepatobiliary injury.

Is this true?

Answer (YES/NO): NO